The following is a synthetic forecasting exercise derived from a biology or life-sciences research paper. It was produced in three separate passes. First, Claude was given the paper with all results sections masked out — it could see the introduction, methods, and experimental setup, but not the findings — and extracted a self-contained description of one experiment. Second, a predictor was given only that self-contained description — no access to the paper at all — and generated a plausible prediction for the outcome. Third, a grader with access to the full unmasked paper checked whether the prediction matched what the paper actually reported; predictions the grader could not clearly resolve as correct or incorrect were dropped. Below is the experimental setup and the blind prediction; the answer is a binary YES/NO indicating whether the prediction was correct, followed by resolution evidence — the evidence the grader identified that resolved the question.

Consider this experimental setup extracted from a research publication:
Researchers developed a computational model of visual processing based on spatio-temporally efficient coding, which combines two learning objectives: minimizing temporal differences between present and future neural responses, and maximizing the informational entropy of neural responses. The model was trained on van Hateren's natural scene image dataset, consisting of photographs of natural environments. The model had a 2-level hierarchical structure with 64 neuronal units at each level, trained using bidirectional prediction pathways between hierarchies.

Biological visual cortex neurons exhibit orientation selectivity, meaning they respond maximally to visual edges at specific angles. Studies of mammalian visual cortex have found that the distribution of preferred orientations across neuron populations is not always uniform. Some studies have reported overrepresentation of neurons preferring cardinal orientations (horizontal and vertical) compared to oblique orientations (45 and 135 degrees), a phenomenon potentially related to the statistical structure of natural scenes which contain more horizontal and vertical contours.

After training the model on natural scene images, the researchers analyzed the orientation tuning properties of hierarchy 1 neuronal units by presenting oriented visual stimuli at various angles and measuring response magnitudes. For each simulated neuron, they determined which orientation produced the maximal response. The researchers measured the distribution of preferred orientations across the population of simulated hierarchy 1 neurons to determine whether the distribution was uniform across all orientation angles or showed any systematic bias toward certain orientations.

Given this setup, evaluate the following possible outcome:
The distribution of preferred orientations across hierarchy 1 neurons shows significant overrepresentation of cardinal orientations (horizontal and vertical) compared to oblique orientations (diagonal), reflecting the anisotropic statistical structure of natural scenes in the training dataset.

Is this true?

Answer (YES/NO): YES